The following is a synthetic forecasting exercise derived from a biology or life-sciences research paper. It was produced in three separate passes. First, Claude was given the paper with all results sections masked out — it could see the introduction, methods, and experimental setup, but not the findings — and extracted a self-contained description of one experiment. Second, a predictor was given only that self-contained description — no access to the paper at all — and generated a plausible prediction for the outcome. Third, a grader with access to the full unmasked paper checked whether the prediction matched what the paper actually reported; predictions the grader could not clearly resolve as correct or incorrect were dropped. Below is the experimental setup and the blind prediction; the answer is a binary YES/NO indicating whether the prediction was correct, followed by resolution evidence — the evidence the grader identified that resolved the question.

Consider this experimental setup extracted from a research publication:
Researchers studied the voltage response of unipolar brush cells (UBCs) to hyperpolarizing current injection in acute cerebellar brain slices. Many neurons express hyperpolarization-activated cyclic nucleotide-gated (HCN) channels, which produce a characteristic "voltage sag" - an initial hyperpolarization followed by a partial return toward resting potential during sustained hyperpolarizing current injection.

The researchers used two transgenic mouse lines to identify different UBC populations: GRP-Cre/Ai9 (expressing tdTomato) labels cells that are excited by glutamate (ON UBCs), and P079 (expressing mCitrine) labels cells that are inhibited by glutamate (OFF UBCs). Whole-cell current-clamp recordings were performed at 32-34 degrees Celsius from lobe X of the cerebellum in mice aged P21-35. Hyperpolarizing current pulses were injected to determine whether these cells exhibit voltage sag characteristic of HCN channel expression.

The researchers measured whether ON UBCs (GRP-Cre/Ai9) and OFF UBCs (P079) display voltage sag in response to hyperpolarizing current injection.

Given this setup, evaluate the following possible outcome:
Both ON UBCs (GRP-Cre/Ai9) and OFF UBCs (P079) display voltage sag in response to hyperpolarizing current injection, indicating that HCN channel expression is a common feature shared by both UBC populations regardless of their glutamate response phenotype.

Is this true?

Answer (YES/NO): NO